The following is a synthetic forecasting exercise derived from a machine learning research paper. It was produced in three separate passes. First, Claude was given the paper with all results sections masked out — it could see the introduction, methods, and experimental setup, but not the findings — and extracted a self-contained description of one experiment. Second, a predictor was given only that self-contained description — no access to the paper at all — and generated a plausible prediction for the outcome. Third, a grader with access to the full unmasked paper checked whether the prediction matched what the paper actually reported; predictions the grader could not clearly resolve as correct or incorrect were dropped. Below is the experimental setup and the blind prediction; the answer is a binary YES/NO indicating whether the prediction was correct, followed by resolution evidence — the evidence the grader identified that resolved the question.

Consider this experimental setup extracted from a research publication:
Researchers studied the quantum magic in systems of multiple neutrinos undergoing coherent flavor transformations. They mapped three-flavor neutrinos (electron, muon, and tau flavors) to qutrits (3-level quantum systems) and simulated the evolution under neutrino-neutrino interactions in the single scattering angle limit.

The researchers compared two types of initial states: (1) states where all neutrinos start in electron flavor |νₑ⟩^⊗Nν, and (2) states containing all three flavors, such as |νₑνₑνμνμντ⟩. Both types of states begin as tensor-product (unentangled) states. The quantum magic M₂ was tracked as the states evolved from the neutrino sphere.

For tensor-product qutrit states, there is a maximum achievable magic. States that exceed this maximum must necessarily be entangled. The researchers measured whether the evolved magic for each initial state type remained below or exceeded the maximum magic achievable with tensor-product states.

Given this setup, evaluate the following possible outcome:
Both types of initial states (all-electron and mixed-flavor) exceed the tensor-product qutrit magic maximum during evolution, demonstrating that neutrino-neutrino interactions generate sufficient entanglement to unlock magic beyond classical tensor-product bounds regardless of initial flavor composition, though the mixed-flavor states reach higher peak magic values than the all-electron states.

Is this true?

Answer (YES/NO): NO